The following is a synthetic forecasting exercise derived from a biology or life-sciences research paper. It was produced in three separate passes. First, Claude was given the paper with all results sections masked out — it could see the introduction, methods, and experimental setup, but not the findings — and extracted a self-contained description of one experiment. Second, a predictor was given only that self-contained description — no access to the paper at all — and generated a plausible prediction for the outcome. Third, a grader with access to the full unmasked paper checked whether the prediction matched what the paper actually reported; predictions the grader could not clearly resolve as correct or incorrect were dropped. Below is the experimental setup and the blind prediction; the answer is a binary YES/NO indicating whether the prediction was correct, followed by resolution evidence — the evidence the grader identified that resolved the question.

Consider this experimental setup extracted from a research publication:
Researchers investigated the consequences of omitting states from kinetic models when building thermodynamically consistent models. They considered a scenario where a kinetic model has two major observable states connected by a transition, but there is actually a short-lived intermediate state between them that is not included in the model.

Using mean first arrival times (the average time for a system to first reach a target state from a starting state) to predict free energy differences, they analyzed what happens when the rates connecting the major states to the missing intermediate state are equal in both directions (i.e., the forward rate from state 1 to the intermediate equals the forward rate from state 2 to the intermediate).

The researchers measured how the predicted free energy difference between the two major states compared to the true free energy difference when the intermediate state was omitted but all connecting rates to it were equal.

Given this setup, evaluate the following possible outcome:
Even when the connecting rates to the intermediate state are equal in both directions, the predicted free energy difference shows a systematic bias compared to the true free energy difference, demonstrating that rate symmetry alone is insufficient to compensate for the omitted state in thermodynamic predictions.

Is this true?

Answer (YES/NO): NO